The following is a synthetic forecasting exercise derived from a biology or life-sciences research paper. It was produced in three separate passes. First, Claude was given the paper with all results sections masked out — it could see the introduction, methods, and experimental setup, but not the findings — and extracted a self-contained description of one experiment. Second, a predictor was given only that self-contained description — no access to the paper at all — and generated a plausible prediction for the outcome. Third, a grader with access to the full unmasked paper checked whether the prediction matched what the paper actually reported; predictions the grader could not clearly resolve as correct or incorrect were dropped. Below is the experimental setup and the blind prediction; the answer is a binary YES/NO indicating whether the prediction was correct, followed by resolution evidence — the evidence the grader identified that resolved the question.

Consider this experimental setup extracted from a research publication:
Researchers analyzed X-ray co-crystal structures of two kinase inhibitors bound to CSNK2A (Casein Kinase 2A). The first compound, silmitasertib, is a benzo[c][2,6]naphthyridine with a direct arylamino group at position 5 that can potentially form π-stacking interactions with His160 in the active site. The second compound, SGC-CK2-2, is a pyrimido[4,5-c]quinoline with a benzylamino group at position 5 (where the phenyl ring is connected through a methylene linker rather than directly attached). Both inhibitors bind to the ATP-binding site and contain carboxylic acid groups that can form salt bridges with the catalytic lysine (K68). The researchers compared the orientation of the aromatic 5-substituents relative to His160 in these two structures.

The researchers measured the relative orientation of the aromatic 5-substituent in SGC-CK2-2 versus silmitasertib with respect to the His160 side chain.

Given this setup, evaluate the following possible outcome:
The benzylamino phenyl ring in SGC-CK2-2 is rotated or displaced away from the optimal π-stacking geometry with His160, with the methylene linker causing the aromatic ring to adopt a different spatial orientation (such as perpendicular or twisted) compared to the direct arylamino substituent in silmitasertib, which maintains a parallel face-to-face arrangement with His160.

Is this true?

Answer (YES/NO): YES